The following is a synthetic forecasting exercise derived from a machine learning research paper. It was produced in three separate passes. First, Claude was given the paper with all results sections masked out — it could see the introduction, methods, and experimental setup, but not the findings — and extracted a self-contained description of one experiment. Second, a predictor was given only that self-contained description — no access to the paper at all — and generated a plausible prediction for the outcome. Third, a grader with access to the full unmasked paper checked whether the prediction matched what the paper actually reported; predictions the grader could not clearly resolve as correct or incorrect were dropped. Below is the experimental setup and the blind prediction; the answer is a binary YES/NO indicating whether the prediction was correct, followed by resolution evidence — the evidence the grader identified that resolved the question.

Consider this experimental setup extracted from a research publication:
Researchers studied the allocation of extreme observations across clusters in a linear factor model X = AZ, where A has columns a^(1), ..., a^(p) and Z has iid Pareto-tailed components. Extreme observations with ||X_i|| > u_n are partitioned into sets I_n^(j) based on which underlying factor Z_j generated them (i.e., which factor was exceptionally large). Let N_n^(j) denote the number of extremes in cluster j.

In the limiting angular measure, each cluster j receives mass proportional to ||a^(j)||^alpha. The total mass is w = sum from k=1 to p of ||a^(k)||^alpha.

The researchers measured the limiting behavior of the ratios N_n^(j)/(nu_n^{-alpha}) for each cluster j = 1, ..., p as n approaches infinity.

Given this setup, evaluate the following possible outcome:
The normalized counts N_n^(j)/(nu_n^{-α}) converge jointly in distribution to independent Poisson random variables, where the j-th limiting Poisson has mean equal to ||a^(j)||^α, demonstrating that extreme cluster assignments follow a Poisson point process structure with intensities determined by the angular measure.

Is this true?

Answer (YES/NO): NO